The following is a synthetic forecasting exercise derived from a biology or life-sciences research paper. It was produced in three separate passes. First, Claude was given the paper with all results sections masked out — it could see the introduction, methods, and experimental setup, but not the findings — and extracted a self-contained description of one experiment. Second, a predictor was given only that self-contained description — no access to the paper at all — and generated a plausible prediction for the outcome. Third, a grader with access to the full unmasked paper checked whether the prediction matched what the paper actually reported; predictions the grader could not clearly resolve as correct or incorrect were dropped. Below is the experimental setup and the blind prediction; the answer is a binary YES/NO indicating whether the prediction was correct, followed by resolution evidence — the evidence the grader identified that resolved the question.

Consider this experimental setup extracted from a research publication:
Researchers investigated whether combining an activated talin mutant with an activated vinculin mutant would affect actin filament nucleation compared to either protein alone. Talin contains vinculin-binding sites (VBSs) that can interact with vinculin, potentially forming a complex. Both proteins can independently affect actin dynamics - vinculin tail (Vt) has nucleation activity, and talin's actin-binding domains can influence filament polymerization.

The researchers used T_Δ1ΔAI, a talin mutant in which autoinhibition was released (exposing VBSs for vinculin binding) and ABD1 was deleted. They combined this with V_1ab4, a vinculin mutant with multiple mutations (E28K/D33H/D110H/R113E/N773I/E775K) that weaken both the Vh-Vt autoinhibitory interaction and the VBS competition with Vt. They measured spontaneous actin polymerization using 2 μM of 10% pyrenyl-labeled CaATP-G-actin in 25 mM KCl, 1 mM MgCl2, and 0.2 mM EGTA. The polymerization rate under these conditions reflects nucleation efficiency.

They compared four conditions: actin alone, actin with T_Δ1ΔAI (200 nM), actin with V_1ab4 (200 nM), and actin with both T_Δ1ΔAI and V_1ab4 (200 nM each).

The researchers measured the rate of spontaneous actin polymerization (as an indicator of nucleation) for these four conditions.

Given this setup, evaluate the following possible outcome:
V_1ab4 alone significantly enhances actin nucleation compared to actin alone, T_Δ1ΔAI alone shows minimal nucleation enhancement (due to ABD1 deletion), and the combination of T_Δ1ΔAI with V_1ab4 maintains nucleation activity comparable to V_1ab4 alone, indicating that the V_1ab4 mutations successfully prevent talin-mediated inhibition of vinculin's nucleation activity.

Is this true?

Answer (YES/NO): NO